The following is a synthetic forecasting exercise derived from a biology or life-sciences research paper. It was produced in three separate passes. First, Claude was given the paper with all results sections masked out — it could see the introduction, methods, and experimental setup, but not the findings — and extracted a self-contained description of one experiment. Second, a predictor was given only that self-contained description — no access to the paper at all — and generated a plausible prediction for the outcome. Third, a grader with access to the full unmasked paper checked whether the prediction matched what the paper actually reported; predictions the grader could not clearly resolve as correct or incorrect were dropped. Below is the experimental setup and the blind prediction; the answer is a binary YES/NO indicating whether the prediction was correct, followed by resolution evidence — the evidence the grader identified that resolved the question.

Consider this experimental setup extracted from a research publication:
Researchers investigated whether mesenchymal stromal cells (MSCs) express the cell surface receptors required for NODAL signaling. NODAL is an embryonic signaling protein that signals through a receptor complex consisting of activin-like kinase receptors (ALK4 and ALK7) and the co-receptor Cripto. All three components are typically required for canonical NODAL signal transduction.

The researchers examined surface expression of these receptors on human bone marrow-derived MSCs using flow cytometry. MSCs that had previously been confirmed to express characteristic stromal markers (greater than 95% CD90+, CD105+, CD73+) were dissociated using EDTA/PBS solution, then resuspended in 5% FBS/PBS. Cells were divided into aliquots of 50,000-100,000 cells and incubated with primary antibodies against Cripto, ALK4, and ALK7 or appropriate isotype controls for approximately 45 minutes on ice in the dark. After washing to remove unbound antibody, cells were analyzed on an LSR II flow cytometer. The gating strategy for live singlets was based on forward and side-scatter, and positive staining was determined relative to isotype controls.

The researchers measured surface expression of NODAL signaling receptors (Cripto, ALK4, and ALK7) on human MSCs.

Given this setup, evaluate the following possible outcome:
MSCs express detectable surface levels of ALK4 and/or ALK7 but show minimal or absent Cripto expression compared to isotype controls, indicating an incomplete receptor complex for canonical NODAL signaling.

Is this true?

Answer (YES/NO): YES